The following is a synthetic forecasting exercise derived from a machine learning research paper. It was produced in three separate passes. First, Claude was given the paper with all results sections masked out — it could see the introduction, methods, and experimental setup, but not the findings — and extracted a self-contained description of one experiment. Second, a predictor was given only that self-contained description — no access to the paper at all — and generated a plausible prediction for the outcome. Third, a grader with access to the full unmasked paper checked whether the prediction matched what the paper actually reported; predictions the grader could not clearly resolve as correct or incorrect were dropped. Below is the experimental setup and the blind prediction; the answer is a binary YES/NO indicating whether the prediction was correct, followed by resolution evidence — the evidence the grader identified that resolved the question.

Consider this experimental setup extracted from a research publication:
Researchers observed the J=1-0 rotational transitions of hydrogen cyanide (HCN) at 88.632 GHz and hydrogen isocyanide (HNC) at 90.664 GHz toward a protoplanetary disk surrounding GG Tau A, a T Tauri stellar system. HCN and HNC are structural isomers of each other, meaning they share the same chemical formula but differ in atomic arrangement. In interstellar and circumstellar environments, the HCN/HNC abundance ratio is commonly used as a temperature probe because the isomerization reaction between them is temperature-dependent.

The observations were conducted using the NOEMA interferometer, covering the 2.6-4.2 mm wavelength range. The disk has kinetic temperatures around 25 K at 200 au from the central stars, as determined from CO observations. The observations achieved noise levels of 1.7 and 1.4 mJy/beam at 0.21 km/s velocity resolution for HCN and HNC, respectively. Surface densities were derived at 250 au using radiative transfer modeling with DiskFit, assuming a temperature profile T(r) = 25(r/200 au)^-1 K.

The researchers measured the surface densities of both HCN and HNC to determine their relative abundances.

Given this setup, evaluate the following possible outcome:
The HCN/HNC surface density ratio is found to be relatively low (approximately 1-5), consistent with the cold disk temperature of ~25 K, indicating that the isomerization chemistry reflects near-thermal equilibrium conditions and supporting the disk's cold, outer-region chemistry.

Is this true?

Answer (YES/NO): YES